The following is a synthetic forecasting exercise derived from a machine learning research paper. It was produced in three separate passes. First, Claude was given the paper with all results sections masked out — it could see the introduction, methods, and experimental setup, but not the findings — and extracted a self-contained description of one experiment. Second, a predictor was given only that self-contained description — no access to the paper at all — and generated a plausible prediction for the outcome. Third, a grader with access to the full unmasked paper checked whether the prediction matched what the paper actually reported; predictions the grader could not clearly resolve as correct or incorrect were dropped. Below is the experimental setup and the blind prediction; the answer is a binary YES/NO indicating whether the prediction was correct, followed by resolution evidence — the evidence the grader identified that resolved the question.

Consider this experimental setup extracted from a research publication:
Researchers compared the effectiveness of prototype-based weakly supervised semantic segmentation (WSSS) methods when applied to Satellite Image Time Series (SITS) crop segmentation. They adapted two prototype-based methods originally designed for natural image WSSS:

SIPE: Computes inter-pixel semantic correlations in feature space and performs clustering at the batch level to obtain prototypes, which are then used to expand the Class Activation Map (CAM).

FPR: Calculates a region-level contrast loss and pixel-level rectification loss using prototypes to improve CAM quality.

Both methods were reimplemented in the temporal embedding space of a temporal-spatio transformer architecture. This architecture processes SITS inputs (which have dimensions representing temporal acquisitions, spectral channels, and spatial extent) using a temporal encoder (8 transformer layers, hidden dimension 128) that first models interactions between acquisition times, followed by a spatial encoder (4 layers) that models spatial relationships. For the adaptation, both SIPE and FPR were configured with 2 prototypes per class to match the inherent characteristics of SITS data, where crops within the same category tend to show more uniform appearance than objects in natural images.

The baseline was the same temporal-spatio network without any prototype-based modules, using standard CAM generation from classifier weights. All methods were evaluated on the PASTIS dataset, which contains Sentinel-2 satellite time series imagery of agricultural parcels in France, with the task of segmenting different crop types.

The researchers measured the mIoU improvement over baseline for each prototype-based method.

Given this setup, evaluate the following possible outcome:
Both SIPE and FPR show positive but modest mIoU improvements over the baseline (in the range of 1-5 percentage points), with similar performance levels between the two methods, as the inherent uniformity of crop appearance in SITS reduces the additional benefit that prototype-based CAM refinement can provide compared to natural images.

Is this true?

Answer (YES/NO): NO